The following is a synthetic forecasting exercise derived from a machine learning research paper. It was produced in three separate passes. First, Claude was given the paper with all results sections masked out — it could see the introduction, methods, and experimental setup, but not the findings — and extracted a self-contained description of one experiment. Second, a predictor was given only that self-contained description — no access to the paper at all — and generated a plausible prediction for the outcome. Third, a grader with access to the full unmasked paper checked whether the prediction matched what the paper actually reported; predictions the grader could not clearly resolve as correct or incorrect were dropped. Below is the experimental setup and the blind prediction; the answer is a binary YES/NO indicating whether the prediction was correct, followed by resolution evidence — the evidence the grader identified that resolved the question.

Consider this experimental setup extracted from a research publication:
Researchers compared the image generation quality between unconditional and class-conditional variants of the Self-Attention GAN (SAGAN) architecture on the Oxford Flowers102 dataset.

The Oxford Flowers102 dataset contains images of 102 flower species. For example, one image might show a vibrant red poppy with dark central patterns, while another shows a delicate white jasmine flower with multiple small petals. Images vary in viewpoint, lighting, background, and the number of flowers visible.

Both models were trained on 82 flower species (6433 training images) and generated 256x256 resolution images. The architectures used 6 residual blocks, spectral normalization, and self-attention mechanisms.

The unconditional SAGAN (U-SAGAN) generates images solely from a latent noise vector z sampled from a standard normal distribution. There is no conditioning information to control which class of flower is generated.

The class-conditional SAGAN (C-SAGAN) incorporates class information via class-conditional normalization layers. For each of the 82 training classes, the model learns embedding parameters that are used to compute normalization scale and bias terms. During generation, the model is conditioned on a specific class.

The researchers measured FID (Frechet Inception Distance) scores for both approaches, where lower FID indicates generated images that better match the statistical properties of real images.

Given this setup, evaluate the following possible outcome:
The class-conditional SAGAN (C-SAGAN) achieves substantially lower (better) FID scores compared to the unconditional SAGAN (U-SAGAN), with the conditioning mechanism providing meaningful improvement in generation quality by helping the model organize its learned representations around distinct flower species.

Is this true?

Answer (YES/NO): YES